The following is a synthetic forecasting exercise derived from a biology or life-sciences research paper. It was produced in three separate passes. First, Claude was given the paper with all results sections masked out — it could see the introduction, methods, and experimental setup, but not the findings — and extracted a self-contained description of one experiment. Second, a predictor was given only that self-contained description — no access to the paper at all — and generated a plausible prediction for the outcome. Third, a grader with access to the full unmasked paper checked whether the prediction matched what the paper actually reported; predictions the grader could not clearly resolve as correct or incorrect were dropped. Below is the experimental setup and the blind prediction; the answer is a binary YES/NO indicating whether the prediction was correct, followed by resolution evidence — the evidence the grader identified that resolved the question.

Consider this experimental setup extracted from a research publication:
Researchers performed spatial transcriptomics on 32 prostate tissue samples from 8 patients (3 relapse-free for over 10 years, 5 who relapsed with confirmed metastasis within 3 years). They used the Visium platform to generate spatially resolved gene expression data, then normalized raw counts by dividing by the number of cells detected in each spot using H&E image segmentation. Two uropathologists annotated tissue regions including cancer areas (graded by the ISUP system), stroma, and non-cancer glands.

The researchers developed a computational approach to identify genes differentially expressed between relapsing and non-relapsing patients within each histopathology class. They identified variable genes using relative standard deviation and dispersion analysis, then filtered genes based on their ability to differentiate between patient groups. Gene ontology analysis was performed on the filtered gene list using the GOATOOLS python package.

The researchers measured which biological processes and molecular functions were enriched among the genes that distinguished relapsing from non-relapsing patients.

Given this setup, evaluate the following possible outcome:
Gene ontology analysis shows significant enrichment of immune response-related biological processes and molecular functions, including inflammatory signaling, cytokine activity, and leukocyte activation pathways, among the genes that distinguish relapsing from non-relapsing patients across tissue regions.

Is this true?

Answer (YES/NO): NO